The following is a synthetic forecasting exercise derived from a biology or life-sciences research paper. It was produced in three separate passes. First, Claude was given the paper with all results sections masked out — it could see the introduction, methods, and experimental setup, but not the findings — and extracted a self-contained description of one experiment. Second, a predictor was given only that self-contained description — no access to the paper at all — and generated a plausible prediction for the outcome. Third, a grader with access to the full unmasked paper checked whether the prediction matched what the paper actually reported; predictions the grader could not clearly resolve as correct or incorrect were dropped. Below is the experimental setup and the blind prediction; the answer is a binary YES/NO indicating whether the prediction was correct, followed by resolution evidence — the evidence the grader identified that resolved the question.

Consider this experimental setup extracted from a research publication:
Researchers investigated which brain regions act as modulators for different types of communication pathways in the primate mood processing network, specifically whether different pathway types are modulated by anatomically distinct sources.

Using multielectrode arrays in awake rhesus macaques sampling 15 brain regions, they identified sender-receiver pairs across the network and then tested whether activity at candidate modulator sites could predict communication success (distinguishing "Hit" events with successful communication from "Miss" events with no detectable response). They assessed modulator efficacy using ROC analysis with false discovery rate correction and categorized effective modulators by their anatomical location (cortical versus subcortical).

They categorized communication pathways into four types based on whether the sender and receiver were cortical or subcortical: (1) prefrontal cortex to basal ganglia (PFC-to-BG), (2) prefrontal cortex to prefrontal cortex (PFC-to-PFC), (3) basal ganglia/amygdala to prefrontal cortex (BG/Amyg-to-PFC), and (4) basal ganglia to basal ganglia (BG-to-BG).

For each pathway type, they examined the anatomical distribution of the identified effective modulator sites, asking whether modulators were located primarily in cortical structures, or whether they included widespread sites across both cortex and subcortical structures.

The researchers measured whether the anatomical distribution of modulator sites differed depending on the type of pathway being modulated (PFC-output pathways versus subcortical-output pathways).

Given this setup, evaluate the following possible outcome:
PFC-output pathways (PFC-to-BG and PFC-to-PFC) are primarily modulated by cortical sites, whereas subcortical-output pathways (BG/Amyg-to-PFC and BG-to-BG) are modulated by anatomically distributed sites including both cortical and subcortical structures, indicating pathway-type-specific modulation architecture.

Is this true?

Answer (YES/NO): YES